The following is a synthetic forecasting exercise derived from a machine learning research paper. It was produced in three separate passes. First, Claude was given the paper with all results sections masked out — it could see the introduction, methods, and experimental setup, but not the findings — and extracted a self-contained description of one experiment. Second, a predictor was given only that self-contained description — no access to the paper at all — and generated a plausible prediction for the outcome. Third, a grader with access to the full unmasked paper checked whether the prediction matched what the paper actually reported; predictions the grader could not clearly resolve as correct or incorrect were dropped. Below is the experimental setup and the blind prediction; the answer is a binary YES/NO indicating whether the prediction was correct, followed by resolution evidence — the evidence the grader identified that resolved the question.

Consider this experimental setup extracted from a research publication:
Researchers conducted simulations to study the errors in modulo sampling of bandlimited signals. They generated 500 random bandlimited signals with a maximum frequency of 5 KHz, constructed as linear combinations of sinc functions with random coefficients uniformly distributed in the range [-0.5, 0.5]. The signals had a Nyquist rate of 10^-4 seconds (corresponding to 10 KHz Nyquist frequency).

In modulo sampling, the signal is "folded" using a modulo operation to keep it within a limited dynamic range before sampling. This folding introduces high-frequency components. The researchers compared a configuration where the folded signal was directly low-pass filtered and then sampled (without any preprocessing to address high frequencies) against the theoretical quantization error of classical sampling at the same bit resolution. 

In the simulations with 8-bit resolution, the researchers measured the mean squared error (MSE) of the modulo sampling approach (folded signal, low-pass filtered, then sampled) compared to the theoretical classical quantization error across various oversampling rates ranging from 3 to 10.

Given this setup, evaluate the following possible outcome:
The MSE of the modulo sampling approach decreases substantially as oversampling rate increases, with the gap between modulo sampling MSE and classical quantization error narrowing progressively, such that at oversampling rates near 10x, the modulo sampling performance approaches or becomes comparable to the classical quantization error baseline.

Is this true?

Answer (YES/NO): NO